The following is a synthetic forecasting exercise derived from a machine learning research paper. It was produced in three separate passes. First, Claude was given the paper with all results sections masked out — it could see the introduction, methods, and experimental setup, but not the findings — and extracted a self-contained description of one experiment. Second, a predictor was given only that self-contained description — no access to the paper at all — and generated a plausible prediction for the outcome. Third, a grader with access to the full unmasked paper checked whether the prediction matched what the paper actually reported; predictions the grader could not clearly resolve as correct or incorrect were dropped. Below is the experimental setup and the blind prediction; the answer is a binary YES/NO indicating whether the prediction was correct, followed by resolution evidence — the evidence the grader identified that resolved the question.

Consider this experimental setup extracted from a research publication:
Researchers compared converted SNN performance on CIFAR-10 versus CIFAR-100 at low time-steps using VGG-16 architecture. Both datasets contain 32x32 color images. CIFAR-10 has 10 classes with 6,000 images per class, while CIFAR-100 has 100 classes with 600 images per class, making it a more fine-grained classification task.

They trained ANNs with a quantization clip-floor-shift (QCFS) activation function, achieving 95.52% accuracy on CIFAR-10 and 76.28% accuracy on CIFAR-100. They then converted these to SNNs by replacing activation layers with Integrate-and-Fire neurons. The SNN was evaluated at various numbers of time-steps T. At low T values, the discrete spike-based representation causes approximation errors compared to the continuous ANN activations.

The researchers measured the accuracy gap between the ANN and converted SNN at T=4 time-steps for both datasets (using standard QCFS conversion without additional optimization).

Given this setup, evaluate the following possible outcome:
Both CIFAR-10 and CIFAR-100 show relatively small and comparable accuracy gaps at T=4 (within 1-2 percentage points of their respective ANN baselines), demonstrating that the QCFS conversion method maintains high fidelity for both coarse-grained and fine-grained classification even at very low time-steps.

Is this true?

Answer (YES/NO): NO